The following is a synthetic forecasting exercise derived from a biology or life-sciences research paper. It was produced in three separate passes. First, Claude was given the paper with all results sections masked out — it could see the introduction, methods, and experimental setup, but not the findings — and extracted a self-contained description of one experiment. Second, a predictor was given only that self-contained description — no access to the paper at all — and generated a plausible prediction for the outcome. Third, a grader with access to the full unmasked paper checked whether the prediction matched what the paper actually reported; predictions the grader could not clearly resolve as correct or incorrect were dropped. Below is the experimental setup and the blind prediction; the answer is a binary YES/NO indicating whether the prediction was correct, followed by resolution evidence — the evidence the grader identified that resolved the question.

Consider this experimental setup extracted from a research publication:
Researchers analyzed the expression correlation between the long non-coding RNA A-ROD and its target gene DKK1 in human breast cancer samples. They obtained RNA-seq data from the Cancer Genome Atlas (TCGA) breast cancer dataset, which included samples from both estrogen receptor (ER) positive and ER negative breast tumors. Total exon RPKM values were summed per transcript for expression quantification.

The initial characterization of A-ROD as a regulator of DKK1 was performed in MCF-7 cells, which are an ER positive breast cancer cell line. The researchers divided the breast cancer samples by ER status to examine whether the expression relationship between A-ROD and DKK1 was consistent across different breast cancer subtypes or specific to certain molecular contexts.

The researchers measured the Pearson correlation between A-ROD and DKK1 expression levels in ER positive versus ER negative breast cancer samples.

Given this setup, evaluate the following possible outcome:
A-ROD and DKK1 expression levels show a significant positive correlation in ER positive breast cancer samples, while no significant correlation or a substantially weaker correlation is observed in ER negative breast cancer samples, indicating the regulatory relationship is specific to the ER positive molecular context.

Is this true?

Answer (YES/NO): NO